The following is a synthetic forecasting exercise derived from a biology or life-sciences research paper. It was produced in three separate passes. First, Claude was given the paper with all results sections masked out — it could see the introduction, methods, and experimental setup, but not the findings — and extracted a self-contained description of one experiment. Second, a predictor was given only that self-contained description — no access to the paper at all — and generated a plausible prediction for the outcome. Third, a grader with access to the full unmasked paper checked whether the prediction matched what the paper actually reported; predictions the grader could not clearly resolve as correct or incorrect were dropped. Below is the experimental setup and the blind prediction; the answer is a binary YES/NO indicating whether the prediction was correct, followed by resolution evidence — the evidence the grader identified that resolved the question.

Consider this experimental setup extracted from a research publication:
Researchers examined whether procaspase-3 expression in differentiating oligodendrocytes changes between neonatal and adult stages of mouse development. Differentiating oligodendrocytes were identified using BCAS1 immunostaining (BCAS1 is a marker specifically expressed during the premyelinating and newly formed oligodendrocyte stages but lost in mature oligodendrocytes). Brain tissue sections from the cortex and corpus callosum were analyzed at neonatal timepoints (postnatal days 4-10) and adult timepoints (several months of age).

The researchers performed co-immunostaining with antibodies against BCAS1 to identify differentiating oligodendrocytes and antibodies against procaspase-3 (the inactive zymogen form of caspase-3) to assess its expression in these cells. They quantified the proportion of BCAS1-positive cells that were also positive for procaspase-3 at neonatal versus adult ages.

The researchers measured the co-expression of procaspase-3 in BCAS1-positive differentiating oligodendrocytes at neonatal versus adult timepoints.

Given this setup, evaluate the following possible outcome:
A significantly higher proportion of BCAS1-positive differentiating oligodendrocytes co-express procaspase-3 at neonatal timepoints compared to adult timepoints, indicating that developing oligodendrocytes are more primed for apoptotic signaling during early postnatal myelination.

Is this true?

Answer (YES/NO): NO